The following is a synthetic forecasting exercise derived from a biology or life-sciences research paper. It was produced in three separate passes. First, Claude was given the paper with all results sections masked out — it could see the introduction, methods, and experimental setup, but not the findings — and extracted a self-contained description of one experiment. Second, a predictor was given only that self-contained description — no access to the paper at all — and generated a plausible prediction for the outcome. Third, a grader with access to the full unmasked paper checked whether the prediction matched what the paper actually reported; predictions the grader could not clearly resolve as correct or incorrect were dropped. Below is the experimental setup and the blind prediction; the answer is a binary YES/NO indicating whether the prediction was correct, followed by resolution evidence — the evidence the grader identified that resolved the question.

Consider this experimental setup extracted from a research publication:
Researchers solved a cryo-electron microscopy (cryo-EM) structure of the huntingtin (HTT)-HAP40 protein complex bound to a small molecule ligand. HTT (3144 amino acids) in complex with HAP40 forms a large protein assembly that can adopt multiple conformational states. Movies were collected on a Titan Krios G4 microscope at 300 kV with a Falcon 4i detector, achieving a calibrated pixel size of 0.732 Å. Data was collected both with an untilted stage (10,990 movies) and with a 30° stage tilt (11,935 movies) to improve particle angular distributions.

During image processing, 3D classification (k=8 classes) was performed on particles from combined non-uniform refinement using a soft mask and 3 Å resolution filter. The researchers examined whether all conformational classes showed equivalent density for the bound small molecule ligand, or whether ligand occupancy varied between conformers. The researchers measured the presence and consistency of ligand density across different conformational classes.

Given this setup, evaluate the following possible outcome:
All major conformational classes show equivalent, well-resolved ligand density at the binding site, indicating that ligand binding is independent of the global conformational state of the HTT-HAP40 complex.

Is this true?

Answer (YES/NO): YES